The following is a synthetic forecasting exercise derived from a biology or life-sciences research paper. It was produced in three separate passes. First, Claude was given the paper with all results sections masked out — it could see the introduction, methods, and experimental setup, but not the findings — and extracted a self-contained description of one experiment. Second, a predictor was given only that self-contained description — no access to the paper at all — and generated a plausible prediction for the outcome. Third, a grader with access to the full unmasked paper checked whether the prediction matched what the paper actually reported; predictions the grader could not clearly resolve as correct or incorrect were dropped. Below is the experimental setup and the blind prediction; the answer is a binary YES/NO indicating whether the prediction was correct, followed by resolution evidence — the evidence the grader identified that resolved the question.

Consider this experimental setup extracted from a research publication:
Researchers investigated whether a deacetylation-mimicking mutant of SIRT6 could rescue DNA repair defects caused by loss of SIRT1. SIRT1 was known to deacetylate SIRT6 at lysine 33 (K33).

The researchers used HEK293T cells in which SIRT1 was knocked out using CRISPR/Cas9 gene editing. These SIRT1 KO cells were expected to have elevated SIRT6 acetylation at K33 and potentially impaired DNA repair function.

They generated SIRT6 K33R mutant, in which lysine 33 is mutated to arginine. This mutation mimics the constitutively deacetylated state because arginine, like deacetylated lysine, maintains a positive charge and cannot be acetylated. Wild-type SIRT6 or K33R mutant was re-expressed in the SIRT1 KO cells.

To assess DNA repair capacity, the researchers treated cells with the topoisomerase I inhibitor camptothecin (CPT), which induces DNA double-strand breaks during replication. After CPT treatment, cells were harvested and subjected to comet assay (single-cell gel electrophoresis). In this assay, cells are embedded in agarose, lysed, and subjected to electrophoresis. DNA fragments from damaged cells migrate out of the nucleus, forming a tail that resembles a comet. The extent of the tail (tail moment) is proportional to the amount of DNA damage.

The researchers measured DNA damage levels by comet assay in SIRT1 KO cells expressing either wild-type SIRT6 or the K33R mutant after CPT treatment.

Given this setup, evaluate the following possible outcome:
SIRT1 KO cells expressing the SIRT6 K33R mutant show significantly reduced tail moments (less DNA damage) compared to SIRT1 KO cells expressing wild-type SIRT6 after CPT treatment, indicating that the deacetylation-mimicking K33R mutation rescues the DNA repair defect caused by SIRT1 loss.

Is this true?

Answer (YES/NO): NO